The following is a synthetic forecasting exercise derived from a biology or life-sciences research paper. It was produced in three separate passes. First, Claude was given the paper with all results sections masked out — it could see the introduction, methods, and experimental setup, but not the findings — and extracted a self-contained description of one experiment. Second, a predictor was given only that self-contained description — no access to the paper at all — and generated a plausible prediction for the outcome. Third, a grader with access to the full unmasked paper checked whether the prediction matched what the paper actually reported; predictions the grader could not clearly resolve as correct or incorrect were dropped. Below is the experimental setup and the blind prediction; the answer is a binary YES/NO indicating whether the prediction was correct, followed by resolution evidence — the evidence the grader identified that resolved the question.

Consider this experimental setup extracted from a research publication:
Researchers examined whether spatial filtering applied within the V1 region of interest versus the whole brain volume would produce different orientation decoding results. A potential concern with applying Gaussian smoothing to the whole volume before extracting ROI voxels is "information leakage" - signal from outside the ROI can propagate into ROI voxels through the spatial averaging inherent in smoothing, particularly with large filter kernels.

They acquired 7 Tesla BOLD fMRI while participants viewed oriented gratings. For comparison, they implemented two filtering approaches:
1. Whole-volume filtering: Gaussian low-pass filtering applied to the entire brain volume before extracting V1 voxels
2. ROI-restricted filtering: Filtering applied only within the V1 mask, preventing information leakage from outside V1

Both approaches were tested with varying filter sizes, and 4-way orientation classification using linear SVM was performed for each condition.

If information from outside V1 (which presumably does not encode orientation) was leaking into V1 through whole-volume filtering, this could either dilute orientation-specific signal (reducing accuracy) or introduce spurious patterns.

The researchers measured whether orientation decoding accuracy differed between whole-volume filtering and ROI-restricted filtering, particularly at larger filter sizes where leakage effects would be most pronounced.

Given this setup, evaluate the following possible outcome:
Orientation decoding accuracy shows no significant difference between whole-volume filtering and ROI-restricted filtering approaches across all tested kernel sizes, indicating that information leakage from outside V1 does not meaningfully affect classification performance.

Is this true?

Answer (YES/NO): YES